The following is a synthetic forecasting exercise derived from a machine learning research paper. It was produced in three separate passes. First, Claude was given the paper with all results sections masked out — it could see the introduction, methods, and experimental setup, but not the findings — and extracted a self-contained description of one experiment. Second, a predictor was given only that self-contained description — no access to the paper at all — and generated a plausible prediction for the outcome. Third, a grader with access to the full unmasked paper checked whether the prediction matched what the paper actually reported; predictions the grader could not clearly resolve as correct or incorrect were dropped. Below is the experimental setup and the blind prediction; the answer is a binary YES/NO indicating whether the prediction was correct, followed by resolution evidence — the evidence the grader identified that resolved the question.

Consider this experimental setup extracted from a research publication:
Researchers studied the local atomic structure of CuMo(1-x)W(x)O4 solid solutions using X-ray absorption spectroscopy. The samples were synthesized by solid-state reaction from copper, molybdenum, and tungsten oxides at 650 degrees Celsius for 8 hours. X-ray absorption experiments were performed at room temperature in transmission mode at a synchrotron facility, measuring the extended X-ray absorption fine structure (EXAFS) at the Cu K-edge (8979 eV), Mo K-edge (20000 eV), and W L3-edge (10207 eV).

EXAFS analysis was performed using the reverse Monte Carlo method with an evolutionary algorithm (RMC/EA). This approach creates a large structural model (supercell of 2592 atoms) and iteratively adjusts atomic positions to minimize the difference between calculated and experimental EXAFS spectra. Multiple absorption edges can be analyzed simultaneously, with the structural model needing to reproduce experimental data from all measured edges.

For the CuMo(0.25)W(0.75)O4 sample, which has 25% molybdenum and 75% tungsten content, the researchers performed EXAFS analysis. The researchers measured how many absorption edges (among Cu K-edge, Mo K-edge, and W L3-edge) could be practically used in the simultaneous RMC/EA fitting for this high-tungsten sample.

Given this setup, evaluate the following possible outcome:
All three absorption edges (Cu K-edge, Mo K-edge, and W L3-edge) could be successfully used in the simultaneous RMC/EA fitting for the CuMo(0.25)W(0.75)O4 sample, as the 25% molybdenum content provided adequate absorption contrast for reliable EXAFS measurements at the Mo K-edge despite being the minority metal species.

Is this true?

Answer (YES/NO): NO